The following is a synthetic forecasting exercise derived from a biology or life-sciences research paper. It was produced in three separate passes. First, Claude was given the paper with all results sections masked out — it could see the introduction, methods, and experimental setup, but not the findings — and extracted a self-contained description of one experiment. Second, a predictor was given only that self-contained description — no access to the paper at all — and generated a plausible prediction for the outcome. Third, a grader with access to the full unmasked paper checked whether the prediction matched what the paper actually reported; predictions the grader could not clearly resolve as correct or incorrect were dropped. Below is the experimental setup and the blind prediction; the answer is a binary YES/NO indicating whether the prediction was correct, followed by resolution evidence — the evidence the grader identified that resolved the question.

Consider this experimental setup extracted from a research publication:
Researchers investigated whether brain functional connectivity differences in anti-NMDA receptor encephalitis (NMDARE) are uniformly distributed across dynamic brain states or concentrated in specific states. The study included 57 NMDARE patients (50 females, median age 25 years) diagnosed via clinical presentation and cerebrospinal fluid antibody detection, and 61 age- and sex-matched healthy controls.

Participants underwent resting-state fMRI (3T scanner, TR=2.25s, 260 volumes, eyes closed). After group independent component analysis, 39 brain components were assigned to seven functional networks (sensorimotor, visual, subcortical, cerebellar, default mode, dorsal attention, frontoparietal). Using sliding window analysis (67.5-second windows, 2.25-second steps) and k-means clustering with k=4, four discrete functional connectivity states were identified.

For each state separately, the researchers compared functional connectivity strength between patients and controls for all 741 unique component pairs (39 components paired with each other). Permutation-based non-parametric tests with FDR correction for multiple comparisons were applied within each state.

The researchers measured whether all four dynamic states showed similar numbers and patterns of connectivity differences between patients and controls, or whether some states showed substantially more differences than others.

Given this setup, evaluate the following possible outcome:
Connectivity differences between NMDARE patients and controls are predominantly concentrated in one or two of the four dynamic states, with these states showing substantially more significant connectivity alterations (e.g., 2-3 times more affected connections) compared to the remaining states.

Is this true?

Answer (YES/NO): NO